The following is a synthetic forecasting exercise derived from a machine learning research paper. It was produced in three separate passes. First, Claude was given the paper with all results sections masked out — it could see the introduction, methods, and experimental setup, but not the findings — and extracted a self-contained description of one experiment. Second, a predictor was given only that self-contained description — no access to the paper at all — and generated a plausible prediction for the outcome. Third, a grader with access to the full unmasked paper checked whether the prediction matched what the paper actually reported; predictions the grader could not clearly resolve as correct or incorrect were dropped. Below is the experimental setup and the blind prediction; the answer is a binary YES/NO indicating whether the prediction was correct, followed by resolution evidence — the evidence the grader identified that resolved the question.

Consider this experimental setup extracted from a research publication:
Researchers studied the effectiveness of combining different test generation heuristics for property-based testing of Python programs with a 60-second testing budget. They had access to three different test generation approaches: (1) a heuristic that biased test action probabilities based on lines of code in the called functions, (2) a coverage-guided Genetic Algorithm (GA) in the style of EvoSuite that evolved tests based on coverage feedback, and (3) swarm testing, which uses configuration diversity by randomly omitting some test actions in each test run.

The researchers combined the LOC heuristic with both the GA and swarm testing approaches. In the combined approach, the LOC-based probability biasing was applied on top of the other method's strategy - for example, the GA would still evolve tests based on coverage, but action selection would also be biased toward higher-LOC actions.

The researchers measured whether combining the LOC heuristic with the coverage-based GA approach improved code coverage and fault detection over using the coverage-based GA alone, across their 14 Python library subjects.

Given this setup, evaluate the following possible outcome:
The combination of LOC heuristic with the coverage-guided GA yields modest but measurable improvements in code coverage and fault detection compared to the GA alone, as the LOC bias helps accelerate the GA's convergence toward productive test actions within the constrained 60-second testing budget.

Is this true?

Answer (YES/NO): NO